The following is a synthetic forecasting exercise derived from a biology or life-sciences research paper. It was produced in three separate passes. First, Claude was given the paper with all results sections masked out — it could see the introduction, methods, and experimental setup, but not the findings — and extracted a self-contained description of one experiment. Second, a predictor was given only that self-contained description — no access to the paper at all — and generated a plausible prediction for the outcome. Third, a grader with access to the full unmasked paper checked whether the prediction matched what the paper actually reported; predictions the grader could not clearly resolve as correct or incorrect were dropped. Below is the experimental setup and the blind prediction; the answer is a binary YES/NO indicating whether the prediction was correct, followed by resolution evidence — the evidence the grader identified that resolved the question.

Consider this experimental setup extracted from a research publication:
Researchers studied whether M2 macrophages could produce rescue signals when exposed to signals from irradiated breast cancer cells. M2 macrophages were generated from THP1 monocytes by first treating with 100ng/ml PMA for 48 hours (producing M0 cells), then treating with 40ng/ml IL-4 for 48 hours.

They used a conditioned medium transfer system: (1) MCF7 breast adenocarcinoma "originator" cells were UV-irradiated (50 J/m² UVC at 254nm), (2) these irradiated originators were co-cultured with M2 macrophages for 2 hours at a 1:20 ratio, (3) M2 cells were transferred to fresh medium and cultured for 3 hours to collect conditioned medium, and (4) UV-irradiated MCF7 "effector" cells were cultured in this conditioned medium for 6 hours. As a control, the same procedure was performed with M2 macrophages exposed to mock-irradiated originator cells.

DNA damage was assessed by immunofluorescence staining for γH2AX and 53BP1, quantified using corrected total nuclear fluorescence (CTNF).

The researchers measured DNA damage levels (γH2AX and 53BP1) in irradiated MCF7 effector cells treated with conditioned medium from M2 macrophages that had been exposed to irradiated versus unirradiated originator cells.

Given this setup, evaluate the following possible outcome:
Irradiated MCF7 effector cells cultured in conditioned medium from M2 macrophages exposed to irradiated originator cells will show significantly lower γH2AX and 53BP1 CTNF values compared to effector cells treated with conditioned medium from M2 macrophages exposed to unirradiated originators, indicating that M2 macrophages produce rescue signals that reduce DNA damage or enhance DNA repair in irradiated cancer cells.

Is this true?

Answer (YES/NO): YES